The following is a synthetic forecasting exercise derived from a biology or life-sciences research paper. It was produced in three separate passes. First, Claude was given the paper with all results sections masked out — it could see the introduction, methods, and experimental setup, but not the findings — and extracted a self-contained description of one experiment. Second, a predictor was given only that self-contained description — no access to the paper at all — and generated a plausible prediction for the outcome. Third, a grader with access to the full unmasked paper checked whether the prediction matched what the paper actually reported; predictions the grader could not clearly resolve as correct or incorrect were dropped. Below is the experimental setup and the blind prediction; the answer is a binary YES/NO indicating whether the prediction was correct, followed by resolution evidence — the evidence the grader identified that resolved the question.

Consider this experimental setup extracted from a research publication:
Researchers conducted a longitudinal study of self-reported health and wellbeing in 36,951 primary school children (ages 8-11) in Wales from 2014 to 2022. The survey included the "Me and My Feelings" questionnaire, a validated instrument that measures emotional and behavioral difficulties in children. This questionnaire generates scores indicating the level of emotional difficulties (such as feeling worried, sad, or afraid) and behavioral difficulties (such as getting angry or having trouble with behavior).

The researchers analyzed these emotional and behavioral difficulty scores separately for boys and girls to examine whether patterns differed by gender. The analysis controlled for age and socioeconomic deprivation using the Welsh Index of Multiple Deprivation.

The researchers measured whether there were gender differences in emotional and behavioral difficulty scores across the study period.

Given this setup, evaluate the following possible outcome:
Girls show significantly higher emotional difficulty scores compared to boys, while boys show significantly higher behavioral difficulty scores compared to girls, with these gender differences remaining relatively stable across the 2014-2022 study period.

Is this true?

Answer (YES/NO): NO